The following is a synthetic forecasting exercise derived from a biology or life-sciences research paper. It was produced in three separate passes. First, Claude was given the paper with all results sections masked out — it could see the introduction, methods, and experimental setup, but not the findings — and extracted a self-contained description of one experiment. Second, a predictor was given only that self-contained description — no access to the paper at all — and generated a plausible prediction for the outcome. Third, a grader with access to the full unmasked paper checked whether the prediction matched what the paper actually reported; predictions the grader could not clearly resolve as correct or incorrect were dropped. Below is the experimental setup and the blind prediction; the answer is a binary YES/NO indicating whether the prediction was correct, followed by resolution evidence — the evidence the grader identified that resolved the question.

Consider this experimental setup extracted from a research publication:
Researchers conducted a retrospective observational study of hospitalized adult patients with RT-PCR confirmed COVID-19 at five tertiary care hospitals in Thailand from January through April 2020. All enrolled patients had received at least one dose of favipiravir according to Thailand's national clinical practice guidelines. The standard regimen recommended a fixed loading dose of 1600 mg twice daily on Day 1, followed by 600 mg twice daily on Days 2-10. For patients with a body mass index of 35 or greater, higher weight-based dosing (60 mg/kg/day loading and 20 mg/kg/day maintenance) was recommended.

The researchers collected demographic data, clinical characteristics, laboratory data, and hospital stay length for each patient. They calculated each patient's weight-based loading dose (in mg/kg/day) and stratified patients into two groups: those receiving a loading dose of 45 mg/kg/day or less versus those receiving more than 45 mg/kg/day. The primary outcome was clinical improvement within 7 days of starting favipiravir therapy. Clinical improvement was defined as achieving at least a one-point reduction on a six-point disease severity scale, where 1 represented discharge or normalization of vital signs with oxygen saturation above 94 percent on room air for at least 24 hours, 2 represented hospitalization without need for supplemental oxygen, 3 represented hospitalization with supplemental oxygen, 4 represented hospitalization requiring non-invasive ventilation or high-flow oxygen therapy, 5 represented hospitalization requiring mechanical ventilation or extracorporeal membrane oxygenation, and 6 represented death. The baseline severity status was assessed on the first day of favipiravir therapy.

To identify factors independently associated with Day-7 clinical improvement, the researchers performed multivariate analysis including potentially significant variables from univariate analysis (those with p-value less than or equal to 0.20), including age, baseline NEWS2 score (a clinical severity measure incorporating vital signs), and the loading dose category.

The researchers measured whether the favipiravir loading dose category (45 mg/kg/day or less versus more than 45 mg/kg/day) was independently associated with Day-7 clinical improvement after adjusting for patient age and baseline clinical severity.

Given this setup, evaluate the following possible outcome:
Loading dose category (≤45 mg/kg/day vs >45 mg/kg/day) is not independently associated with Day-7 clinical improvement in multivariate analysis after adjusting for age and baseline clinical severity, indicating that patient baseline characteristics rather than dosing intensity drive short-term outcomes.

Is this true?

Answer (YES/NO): NO